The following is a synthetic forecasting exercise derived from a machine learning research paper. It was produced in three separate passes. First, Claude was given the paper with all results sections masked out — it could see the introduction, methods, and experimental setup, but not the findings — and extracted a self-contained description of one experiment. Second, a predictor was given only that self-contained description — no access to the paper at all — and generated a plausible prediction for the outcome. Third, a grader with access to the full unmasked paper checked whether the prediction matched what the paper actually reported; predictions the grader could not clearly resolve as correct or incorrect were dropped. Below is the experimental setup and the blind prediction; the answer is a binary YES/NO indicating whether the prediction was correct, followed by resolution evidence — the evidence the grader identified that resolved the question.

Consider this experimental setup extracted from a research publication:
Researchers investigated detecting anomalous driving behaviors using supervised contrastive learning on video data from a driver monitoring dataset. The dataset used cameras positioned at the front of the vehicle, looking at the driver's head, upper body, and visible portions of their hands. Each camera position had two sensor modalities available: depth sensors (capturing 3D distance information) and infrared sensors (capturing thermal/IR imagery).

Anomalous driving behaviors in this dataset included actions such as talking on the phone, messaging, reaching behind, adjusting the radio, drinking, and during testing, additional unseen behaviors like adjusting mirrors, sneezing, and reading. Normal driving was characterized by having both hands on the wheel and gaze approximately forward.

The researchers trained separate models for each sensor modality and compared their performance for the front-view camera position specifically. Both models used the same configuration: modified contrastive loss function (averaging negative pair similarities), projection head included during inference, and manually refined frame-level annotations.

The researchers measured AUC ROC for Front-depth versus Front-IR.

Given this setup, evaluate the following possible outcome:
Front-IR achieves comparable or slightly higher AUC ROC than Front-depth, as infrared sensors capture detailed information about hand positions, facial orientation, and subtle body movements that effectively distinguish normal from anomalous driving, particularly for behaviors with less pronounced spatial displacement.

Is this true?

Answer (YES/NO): YES